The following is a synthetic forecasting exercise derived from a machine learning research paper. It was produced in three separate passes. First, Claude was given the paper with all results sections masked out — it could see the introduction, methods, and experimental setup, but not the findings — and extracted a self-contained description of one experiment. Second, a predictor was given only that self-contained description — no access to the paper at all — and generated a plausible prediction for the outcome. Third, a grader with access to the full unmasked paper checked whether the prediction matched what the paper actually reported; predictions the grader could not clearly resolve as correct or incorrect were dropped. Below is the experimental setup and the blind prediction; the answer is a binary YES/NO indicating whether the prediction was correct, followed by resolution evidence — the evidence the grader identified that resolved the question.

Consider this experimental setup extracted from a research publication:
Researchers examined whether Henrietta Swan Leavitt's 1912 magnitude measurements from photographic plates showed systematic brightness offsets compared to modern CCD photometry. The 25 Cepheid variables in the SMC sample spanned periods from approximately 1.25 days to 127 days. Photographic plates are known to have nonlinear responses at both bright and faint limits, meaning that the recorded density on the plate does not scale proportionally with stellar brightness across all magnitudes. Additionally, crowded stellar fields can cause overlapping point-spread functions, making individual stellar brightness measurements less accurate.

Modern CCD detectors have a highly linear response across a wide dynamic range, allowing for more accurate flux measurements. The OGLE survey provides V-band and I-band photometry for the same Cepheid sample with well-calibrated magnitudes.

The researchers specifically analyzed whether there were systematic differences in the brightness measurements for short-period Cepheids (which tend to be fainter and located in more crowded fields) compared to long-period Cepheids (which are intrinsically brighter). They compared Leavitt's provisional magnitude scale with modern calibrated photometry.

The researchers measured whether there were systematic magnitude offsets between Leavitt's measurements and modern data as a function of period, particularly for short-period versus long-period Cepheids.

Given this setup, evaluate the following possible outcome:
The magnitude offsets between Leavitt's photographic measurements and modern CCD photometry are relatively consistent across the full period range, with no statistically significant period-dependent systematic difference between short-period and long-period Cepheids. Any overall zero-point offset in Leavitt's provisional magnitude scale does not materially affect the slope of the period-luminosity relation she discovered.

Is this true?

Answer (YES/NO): NO